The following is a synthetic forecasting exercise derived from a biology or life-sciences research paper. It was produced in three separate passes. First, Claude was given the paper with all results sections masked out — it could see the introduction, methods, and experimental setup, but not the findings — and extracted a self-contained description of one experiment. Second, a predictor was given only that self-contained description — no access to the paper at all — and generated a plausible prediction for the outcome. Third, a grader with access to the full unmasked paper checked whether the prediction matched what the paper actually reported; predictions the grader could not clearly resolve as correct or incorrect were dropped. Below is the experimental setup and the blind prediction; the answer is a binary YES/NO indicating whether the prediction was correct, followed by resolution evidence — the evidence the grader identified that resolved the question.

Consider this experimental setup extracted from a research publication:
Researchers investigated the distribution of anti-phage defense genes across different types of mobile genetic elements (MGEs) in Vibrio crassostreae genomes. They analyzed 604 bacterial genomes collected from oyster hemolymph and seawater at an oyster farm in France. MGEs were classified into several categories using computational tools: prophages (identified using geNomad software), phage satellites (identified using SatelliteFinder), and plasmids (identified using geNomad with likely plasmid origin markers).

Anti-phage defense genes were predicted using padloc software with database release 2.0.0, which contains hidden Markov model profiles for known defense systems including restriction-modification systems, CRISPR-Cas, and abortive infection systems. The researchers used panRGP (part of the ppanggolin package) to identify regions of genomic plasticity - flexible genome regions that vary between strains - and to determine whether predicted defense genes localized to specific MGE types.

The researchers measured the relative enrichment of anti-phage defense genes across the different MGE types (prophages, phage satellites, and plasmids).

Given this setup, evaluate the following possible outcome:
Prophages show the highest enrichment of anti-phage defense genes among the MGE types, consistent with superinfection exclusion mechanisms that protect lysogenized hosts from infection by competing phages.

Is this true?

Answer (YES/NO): NO